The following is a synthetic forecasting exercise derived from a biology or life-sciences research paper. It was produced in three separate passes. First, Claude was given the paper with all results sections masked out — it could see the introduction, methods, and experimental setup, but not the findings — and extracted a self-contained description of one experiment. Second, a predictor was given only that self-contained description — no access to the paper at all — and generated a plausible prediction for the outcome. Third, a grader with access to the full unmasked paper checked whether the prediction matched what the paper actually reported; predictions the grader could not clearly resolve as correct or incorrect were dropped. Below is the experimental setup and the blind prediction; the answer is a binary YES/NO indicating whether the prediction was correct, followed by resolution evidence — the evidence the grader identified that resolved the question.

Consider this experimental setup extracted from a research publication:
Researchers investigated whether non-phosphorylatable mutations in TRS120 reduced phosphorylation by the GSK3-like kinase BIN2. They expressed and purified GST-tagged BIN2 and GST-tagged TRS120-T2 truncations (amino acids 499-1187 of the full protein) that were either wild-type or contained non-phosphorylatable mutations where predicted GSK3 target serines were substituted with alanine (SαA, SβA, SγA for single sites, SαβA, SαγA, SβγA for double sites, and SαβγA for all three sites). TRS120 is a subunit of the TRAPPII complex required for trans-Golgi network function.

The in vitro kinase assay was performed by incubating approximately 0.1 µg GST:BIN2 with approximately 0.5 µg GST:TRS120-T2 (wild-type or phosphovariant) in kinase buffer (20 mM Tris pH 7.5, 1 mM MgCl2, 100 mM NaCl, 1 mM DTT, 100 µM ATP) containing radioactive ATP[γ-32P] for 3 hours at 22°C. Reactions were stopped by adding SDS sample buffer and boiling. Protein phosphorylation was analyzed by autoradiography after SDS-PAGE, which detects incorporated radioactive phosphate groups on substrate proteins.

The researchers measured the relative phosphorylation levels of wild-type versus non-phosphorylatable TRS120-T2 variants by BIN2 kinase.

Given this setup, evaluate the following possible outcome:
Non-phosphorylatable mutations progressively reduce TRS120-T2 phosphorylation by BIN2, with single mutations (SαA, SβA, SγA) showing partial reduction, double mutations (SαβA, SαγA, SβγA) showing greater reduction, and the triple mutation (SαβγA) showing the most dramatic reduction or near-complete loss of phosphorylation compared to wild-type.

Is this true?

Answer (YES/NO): NO